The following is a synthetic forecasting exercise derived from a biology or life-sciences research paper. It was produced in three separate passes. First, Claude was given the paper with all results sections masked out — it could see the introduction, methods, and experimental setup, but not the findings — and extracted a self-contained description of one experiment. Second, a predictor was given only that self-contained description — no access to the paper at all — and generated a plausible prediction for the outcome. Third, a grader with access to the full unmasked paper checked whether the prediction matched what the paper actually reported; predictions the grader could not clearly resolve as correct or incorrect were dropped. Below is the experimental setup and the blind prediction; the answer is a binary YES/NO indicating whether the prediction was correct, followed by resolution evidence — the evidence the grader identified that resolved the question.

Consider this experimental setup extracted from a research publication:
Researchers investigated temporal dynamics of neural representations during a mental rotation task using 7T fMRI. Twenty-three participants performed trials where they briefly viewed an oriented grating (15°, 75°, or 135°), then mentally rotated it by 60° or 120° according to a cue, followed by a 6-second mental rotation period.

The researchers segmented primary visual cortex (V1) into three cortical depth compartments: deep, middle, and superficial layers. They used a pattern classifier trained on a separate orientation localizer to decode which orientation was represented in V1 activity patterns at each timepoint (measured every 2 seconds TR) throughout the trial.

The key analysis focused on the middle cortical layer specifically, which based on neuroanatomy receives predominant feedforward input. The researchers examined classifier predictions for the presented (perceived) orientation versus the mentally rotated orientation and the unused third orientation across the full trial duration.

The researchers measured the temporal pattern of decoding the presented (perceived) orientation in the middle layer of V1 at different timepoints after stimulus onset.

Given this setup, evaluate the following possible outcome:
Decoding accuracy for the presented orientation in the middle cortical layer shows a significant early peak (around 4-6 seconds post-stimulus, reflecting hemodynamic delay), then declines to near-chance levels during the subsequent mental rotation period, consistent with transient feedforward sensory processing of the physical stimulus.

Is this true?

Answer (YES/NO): NO